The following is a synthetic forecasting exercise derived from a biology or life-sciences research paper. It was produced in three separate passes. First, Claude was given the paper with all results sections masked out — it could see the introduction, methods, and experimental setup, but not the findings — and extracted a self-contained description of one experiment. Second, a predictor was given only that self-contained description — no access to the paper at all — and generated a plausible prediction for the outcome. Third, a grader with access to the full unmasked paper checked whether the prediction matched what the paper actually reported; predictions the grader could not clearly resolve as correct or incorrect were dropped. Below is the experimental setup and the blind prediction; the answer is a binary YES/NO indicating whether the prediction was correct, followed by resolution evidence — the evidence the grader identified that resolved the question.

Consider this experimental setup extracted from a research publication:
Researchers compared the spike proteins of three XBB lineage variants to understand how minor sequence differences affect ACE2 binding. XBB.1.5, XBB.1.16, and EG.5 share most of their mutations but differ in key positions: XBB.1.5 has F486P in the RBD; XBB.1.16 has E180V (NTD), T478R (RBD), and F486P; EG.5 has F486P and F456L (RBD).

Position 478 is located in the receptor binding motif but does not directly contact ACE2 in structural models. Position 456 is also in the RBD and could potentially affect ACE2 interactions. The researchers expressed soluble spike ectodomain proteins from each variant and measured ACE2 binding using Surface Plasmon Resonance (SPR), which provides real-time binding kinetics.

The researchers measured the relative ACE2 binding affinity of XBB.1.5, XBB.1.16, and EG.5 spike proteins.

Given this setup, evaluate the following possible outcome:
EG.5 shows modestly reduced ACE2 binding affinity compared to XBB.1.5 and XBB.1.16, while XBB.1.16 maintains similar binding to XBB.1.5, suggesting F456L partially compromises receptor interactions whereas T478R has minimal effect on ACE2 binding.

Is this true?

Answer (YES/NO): NO